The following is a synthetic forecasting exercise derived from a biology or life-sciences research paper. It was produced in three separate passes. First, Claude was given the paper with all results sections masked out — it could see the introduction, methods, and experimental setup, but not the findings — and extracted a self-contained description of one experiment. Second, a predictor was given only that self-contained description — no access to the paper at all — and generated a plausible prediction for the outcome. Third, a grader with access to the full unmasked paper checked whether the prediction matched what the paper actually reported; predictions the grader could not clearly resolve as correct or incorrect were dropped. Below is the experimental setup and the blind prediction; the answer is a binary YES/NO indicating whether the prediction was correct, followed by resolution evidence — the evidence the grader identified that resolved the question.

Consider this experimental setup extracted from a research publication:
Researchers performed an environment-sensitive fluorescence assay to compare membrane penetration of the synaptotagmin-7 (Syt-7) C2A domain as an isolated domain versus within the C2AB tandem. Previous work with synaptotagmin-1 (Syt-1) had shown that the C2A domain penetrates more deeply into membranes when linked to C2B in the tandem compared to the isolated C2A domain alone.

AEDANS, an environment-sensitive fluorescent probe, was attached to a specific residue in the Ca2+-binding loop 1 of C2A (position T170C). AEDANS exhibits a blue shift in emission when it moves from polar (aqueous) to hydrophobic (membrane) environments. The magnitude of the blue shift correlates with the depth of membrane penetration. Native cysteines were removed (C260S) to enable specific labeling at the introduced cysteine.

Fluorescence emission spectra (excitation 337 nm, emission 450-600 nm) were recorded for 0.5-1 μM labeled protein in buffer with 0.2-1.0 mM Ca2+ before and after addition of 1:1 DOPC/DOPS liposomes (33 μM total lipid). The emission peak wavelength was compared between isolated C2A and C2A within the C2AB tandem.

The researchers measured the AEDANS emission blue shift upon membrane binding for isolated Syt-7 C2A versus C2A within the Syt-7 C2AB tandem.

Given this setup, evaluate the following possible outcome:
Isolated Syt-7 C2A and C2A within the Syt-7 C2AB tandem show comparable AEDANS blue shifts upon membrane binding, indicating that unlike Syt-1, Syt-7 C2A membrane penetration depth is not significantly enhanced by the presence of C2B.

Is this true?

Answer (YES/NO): NO